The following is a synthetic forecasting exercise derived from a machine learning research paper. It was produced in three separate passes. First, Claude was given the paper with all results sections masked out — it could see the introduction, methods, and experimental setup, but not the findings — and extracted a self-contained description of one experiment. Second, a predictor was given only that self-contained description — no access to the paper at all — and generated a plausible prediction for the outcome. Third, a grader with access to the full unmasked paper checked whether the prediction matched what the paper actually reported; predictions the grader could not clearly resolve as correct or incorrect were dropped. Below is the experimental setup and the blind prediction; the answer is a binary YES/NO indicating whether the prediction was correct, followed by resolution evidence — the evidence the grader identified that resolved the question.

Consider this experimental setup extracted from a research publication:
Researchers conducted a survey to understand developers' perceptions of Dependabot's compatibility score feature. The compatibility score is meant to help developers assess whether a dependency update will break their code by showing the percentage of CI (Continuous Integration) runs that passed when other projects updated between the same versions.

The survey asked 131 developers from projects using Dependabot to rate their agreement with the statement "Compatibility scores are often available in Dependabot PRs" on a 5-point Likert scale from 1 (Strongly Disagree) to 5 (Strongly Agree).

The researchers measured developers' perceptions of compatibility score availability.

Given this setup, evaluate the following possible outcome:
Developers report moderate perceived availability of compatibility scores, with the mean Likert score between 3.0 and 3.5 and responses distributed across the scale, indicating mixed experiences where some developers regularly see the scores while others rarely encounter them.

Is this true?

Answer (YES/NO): NO